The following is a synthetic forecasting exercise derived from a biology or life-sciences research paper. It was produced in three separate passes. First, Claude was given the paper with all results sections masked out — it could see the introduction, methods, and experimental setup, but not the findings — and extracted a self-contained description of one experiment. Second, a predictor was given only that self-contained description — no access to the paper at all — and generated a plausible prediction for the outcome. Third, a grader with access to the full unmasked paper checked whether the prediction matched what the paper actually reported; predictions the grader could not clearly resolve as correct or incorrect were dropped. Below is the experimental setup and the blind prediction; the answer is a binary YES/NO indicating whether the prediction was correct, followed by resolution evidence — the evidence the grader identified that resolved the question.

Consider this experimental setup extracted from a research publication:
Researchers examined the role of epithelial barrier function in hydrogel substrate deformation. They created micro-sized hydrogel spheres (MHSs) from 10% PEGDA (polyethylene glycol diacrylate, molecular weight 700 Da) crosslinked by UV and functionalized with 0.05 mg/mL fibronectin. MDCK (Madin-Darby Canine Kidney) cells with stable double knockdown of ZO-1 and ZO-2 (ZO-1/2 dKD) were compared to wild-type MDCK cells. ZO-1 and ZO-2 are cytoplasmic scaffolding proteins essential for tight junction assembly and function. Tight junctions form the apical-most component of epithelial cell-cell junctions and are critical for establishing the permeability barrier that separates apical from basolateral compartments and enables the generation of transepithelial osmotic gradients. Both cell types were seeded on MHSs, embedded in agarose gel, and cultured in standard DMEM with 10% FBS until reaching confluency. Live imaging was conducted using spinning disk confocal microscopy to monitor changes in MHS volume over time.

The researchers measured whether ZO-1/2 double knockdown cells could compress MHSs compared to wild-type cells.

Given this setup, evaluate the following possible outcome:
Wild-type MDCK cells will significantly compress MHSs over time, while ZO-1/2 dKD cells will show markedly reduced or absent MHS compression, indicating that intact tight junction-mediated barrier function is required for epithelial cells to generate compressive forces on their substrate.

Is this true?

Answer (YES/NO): YES